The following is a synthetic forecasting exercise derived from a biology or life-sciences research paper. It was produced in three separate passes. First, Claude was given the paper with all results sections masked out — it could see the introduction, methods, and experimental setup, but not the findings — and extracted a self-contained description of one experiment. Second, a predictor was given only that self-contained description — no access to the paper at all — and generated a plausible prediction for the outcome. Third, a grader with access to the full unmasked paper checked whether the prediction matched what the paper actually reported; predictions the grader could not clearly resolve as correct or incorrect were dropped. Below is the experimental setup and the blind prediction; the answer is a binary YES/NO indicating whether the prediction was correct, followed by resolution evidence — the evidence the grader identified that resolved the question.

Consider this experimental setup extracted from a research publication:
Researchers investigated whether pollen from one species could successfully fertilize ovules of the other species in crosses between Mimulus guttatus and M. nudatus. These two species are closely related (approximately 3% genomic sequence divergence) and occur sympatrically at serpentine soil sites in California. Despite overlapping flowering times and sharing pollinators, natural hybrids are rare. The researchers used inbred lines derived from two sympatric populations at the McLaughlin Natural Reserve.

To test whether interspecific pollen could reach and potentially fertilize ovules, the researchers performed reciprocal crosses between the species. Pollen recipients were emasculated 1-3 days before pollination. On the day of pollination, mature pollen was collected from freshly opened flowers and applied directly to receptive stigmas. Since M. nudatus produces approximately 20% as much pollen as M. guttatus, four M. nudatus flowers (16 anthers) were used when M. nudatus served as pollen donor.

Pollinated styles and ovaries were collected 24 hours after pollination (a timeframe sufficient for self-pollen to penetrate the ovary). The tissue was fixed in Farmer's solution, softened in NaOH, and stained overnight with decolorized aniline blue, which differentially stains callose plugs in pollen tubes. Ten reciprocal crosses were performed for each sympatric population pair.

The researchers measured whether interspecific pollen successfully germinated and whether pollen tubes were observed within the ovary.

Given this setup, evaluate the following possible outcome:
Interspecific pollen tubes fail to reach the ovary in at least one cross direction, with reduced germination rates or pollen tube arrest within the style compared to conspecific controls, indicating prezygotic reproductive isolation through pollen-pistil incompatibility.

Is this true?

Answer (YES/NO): NO